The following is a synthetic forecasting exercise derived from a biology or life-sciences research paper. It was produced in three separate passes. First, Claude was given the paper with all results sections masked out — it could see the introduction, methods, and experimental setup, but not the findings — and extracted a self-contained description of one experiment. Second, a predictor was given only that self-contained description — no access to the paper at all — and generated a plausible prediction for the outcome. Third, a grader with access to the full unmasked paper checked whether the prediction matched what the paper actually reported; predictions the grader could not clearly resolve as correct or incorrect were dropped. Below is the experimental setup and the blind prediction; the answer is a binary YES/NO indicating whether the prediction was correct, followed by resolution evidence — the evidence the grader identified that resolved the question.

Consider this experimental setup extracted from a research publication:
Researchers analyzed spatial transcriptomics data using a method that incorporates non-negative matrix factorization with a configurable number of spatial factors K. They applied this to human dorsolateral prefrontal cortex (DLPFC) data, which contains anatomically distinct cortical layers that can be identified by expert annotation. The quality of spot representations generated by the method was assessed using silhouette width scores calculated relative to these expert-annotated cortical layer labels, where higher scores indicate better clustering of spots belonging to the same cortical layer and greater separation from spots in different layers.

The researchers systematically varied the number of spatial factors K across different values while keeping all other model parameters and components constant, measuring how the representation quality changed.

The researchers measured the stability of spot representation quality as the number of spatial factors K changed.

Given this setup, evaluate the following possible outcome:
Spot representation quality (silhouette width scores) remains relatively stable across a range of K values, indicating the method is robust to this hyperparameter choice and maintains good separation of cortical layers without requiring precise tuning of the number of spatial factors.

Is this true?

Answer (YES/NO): YES